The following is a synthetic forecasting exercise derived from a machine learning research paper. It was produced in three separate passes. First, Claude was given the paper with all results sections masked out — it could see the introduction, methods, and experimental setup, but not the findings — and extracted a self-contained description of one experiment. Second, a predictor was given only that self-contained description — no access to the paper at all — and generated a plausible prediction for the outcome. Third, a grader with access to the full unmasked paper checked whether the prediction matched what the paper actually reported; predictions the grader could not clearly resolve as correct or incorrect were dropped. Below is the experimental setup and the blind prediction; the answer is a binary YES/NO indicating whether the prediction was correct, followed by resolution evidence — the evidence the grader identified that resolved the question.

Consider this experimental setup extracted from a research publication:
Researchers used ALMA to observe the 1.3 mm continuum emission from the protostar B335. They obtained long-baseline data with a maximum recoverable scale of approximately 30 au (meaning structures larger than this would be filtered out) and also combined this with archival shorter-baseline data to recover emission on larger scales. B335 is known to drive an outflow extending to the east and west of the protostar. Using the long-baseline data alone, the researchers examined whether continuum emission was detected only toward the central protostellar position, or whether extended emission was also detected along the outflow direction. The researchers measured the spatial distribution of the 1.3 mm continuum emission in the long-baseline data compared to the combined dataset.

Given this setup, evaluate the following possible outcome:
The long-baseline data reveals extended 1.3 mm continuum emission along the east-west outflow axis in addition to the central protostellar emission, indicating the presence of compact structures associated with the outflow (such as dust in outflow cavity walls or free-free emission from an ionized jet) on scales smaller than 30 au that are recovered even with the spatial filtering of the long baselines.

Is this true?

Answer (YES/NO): NO